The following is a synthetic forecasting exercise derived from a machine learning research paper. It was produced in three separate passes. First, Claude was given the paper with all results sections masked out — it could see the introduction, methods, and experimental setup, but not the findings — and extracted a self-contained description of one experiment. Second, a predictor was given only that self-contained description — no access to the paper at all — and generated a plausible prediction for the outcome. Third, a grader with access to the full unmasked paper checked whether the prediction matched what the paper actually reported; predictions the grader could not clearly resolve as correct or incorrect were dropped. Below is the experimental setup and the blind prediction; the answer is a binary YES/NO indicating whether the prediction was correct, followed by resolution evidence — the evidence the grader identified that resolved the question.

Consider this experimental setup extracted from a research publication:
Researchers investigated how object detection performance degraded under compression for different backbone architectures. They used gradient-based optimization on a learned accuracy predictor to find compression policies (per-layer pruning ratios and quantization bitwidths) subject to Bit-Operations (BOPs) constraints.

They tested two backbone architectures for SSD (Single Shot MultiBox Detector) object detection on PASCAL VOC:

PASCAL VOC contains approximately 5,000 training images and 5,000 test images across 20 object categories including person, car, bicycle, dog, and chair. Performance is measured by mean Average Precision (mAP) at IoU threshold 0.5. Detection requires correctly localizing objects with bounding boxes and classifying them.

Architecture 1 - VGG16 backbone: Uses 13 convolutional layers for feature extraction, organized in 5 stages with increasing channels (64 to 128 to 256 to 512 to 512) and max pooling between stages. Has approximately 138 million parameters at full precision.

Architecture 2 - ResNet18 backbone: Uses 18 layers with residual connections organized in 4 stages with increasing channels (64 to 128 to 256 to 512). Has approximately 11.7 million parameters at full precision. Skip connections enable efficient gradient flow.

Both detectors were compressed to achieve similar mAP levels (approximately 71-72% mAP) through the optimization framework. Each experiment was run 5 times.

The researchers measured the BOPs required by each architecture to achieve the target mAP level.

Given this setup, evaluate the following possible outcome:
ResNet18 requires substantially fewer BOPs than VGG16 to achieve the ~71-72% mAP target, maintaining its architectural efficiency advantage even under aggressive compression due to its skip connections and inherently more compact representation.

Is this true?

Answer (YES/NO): YES